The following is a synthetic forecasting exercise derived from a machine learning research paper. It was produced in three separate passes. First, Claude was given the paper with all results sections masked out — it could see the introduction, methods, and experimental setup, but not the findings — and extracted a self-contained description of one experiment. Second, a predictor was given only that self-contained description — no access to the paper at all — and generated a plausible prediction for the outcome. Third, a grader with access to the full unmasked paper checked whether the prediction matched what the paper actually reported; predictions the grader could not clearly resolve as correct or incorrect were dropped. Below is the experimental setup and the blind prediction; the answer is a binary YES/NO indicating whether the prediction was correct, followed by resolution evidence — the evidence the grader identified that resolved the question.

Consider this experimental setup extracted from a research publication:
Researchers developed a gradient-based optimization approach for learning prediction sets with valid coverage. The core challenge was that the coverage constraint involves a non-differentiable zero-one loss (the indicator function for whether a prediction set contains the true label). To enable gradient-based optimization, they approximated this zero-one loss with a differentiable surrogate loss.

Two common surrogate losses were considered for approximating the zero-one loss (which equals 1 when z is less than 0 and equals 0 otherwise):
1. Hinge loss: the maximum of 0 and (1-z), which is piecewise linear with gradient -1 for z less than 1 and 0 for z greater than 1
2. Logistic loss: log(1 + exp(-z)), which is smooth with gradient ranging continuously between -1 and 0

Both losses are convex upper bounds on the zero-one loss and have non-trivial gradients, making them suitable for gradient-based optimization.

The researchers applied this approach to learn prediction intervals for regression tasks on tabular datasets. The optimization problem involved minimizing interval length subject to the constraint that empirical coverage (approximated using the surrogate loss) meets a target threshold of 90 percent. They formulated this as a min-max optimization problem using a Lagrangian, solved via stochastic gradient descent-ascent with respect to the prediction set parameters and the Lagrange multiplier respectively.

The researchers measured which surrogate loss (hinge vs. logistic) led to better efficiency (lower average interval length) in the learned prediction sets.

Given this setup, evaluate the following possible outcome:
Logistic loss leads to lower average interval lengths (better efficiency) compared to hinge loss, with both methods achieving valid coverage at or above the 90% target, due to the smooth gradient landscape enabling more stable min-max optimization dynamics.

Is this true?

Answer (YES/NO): NO